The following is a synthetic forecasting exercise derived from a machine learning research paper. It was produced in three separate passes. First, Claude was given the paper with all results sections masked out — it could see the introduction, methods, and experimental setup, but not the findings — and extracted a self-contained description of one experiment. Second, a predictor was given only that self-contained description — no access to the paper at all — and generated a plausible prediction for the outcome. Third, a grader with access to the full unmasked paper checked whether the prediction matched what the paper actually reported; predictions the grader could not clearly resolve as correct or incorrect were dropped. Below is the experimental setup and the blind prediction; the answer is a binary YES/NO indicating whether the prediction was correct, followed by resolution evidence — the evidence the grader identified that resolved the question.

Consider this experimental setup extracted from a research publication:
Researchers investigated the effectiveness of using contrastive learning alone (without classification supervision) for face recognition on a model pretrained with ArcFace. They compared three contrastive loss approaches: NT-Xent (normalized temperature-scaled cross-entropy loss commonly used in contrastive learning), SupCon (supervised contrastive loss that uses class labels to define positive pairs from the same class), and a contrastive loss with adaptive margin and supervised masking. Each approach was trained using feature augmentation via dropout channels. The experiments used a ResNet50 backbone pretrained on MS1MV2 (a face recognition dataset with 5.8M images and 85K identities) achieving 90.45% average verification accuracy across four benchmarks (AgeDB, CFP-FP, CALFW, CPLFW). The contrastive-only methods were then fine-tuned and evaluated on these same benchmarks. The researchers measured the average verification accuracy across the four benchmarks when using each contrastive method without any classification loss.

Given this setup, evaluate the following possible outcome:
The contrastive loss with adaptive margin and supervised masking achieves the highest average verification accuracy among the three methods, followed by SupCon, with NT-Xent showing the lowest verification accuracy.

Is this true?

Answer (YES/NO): YES